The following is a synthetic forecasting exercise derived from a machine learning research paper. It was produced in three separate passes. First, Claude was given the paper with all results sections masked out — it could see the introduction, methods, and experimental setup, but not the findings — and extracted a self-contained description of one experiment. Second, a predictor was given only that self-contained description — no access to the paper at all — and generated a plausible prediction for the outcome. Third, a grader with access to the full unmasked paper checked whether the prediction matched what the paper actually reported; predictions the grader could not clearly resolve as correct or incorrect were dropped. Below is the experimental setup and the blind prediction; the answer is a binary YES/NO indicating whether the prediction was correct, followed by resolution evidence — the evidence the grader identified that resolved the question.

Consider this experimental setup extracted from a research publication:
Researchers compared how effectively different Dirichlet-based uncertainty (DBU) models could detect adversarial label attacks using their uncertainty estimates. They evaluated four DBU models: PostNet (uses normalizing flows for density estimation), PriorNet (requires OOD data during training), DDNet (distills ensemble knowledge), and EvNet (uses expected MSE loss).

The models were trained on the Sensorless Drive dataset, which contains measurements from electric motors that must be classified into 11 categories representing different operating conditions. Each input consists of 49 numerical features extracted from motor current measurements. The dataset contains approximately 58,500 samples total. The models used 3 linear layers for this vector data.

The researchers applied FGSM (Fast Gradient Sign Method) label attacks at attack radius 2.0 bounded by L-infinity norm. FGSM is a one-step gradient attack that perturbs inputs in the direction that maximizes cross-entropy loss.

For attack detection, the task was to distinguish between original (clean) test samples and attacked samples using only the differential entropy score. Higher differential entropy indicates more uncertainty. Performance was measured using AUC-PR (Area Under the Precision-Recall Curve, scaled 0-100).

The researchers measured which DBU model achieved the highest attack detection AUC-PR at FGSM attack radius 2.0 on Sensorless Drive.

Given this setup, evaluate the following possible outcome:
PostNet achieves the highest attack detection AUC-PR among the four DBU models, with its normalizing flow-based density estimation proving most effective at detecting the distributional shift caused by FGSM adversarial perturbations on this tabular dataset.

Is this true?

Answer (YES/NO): YES